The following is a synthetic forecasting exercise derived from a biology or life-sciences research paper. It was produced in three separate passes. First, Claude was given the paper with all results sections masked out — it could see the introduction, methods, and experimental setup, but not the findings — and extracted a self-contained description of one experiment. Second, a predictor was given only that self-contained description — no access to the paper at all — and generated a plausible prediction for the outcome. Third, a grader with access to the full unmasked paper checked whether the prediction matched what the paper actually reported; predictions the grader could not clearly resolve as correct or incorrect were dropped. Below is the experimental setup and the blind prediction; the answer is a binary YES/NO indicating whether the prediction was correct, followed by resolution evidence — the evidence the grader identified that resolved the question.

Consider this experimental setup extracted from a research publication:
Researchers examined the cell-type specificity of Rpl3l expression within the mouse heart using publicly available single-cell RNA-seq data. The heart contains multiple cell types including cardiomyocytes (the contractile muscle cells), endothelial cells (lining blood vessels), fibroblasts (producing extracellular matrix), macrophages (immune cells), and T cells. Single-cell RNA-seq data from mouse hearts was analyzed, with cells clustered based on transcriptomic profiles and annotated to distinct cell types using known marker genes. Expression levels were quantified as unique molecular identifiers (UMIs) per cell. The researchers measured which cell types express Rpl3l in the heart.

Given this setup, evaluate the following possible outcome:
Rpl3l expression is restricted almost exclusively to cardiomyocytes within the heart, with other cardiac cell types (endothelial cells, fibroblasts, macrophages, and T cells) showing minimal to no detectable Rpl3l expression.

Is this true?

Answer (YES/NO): YES